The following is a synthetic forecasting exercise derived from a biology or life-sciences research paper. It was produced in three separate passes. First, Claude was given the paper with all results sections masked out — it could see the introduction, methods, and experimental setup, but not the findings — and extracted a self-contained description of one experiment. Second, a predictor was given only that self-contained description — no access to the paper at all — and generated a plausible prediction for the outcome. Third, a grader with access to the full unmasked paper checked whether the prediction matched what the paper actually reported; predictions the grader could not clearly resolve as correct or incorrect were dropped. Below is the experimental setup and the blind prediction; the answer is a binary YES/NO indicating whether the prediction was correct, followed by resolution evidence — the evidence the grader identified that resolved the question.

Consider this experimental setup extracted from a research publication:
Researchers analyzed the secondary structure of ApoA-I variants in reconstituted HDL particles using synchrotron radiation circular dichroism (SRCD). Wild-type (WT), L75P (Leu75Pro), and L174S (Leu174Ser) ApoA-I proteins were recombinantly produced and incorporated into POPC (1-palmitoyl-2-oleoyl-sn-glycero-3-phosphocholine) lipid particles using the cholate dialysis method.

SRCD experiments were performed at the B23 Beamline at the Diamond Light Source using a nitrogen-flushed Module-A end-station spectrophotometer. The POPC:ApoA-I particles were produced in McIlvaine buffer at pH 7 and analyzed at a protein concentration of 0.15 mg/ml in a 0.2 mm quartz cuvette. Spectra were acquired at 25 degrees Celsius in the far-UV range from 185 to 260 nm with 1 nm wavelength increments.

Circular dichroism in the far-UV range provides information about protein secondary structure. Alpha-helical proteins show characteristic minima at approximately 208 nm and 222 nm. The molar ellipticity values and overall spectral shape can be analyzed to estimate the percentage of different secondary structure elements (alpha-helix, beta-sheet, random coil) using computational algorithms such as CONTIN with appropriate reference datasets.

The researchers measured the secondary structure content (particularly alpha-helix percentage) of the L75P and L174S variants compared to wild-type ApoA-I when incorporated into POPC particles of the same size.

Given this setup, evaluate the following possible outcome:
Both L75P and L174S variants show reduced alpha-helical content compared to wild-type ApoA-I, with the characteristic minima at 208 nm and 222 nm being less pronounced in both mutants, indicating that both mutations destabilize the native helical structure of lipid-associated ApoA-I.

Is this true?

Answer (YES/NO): NO